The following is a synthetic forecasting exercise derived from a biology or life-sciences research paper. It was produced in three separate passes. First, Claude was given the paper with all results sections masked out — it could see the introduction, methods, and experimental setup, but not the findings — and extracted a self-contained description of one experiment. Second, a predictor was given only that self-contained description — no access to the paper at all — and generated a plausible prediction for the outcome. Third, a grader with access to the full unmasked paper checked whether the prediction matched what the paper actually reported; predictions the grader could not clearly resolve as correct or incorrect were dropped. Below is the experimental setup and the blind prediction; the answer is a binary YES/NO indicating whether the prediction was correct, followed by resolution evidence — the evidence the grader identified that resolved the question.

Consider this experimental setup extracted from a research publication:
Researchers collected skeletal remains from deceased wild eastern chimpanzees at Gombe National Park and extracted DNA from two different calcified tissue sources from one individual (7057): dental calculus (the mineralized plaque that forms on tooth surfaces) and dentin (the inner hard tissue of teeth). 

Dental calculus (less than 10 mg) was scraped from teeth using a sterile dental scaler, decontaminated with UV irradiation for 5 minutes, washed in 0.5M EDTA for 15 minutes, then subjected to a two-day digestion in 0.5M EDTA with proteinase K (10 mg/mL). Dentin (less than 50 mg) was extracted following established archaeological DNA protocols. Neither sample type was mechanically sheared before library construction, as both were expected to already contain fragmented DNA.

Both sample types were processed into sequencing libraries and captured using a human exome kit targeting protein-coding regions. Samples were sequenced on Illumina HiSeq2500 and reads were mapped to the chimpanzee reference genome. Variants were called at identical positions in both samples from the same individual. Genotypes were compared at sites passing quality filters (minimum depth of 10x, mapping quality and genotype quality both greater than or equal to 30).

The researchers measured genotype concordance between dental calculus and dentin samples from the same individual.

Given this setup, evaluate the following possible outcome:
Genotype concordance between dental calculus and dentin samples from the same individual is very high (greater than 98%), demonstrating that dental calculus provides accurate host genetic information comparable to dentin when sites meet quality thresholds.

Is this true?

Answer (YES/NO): NO